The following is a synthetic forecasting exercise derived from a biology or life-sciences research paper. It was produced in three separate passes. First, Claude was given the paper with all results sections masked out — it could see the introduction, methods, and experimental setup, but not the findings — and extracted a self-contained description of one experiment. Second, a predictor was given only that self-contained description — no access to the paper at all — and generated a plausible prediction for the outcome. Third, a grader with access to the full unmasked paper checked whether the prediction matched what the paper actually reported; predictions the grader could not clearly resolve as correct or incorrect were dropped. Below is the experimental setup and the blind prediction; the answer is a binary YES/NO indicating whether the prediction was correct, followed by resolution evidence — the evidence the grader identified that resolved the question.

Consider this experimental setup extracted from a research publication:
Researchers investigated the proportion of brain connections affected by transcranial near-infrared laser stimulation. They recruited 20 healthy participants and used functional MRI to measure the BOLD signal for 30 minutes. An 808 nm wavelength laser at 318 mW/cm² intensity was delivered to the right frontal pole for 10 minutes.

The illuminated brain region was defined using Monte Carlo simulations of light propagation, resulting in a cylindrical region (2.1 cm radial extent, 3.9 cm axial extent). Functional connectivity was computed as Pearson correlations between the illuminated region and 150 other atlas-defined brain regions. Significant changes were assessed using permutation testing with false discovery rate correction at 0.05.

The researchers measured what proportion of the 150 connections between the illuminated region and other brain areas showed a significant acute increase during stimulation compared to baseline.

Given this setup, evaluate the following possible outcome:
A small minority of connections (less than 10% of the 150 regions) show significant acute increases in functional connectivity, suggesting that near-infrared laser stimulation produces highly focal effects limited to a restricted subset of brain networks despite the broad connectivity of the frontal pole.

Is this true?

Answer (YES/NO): NO